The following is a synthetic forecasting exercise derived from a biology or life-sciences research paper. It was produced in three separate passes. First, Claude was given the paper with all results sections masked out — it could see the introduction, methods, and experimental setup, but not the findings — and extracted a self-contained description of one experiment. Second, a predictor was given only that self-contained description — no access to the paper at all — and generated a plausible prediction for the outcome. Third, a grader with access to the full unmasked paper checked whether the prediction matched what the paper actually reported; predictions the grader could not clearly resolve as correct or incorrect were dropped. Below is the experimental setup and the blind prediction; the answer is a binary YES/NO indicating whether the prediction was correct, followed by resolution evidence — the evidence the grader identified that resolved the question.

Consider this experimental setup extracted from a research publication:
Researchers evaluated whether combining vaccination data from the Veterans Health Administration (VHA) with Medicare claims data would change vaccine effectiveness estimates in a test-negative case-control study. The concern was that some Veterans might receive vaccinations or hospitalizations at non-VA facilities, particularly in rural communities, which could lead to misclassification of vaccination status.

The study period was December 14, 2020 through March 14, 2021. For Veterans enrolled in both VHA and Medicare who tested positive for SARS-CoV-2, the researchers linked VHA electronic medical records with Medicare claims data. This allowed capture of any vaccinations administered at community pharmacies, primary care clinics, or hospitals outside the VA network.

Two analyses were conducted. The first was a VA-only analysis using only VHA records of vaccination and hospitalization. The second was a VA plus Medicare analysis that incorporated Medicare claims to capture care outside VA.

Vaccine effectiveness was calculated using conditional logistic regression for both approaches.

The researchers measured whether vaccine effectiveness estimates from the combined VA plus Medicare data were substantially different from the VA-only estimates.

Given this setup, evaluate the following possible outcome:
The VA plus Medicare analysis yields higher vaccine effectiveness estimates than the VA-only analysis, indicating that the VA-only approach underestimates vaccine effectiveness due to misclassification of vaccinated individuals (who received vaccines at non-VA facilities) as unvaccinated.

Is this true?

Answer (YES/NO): NO